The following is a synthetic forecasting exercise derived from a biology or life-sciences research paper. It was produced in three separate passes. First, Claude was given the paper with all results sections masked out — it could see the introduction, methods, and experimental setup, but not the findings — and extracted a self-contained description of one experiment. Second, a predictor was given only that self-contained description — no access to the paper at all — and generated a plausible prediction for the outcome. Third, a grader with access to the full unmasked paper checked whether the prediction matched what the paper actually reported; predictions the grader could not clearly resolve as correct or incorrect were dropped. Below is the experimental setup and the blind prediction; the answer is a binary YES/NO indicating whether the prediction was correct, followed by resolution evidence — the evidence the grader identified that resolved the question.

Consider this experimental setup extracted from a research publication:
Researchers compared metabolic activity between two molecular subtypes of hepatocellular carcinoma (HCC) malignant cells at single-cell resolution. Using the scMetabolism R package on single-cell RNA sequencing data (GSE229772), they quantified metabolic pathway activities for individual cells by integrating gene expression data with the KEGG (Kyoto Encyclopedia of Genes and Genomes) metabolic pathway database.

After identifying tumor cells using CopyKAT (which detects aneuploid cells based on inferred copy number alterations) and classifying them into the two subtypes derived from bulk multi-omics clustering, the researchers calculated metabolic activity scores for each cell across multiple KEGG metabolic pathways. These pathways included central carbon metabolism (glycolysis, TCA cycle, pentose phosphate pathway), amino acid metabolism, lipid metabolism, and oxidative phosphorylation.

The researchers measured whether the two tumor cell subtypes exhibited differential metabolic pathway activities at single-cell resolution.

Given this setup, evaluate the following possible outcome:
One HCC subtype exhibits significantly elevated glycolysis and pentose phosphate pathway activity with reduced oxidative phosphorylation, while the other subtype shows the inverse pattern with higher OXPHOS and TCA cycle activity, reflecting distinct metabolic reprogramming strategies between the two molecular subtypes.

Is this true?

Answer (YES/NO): NO